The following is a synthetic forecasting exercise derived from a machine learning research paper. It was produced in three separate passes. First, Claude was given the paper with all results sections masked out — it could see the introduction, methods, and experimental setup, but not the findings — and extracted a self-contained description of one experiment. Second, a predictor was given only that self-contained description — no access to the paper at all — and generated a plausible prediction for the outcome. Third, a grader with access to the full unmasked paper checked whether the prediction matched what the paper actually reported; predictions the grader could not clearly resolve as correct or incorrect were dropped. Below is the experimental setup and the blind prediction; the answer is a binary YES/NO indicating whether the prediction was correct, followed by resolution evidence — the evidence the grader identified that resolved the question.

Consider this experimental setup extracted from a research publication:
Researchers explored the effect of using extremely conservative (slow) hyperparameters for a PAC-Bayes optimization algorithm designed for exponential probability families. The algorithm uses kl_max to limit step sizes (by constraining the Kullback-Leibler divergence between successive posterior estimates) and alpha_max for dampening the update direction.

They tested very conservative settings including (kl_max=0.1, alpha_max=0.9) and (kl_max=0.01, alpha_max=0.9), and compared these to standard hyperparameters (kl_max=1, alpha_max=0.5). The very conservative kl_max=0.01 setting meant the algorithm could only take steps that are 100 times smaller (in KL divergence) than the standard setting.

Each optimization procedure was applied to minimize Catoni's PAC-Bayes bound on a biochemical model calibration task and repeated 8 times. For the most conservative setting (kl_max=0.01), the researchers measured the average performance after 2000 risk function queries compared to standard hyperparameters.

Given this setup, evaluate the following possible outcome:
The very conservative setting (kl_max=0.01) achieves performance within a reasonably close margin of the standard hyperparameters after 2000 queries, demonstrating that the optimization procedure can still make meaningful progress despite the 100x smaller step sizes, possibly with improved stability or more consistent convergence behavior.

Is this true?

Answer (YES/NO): YES